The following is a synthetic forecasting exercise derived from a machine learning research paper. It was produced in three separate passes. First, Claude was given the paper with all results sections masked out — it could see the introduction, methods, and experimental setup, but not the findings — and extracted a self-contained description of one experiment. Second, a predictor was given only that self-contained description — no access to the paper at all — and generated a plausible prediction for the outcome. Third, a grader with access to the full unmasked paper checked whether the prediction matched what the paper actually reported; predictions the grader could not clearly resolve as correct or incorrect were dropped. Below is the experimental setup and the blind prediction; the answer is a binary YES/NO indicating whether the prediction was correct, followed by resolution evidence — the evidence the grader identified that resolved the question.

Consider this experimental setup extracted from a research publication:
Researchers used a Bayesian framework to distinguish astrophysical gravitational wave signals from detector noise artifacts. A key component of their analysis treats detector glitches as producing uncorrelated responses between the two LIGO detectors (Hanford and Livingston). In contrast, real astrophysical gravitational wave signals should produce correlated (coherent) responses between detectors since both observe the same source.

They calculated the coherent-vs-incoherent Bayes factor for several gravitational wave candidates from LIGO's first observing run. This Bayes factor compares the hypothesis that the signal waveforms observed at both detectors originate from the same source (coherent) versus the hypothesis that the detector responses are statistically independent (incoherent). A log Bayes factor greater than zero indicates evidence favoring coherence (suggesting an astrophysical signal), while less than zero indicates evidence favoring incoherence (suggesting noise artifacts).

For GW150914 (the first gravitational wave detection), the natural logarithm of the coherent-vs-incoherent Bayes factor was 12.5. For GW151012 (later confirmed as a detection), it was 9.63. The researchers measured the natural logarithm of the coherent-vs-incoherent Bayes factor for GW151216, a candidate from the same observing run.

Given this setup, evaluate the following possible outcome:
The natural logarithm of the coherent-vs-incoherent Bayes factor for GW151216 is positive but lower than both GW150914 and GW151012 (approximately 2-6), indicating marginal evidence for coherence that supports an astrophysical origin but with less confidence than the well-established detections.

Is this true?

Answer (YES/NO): NO